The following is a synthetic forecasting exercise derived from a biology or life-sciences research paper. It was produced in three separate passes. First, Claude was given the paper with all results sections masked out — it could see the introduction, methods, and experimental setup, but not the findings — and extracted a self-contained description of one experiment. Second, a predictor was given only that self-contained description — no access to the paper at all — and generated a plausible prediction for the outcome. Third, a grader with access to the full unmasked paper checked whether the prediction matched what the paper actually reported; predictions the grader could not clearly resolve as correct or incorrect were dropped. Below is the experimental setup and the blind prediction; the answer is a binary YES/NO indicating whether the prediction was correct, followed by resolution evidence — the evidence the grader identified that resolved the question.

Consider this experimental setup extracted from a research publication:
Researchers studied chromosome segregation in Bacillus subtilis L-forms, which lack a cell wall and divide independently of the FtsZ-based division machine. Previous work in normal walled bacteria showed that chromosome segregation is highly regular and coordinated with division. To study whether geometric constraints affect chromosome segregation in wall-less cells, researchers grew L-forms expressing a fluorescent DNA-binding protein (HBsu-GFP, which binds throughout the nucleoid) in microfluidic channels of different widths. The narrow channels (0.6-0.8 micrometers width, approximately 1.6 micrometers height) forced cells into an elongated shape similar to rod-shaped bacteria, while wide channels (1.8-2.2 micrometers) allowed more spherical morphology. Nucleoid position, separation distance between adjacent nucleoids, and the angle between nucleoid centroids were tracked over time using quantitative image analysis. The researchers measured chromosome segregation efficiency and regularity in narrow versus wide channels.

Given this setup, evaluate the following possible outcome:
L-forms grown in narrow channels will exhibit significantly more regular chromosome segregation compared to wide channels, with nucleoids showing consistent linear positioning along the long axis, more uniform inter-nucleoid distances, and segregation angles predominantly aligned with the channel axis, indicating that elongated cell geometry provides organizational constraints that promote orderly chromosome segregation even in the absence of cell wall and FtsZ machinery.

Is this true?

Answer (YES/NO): YES